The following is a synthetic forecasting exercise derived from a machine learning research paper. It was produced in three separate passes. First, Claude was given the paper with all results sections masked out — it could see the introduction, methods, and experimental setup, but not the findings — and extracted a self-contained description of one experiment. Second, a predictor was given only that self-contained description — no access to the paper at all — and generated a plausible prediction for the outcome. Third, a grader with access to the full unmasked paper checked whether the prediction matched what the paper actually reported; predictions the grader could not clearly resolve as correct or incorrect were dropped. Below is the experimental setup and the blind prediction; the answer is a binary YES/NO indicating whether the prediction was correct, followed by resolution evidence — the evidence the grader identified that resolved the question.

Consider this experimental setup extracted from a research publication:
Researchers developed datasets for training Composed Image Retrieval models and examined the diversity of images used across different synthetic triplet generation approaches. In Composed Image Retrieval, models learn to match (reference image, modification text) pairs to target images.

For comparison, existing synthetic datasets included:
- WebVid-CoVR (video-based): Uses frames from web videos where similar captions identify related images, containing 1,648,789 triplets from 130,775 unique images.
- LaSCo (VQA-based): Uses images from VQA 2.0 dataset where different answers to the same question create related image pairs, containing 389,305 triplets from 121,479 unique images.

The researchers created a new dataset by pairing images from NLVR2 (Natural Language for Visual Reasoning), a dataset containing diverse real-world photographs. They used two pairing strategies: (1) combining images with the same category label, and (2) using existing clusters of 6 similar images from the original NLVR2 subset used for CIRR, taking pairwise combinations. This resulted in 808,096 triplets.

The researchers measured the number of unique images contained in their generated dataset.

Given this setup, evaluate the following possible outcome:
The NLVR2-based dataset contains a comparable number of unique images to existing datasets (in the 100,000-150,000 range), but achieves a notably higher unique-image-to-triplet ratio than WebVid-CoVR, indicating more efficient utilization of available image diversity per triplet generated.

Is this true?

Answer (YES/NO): YES